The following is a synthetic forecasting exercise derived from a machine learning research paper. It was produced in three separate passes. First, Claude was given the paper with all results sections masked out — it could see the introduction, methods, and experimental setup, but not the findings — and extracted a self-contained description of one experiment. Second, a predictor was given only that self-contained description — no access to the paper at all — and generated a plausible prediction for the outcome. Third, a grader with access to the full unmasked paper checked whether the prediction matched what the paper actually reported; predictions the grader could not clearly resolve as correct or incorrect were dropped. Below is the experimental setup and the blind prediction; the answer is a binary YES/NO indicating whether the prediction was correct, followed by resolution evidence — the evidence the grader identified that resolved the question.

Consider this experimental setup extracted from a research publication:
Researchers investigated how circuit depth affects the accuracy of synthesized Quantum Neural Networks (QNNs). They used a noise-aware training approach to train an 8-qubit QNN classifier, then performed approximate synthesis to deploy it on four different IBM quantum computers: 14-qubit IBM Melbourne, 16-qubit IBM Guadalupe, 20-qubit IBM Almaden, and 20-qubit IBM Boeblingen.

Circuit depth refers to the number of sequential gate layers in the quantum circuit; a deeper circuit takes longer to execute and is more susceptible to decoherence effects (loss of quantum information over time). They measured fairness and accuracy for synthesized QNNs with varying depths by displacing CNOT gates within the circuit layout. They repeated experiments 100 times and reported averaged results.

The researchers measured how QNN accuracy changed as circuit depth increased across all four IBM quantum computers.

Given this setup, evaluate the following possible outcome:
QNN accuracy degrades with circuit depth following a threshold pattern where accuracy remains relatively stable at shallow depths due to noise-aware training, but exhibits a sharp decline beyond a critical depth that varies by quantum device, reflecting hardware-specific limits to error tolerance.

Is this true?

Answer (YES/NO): NO